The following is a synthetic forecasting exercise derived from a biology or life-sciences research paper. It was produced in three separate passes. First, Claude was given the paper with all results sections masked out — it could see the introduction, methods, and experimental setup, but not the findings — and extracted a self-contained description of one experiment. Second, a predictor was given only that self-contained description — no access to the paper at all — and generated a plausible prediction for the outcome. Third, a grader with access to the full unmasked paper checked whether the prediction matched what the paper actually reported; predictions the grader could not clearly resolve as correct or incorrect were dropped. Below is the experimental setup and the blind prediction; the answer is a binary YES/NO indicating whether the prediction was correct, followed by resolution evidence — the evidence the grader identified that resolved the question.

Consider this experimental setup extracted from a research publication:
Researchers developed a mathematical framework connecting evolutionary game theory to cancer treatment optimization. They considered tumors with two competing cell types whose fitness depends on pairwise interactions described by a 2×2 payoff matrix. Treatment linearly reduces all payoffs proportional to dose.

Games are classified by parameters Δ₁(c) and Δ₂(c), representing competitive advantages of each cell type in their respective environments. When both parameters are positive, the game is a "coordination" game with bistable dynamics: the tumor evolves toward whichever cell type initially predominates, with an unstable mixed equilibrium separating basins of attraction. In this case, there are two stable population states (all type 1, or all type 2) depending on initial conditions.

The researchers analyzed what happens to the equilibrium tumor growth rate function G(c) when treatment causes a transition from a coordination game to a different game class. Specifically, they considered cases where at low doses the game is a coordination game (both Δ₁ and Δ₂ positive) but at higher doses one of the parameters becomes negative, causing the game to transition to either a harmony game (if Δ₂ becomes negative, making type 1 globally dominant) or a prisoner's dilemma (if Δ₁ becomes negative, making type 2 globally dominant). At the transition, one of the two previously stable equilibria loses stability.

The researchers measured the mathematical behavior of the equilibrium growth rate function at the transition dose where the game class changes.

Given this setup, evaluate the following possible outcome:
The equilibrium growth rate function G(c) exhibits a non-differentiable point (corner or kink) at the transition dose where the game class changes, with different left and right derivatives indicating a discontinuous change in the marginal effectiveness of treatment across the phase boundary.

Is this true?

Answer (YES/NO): NO